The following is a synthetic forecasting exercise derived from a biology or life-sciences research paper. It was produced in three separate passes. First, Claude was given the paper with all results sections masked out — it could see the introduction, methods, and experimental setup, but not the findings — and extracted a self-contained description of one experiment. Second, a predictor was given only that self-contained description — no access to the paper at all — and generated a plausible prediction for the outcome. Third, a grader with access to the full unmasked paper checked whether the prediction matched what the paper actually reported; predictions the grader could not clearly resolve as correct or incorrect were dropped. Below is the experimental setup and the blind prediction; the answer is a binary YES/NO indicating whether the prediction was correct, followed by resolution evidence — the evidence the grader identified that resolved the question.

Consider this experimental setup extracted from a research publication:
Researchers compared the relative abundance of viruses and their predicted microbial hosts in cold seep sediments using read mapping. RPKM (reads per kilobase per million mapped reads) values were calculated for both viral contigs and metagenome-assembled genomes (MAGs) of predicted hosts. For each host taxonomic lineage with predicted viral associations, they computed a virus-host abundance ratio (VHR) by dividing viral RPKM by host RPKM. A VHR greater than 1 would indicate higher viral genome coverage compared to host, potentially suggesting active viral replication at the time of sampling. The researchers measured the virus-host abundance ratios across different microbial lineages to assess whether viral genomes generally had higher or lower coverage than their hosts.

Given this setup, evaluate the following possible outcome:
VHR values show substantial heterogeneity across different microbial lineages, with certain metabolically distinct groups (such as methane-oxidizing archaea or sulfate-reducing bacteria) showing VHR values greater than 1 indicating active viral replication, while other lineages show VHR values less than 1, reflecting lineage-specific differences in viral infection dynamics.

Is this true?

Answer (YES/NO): NO